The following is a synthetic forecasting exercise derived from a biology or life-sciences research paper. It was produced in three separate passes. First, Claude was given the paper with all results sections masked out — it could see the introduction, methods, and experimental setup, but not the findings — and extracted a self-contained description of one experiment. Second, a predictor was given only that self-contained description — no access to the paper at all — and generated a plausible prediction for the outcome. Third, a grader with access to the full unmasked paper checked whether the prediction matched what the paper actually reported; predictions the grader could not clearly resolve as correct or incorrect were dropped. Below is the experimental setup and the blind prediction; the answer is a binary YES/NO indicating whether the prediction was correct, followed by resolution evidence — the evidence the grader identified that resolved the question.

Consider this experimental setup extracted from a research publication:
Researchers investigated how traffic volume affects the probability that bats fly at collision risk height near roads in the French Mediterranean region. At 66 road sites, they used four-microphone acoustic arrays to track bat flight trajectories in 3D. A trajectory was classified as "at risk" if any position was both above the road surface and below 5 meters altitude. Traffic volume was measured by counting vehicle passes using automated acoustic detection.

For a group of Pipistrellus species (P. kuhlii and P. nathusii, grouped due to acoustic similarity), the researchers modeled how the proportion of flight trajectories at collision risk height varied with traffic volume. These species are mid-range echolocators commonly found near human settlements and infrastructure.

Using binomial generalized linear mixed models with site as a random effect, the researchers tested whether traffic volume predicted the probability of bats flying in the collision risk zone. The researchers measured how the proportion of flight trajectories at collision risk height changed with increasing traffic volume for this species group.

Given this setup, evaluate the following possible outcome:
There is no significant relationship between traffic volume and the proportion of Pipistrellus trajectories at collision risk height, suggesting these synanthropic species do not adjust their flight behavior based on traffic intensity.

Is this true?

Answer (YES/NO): NO